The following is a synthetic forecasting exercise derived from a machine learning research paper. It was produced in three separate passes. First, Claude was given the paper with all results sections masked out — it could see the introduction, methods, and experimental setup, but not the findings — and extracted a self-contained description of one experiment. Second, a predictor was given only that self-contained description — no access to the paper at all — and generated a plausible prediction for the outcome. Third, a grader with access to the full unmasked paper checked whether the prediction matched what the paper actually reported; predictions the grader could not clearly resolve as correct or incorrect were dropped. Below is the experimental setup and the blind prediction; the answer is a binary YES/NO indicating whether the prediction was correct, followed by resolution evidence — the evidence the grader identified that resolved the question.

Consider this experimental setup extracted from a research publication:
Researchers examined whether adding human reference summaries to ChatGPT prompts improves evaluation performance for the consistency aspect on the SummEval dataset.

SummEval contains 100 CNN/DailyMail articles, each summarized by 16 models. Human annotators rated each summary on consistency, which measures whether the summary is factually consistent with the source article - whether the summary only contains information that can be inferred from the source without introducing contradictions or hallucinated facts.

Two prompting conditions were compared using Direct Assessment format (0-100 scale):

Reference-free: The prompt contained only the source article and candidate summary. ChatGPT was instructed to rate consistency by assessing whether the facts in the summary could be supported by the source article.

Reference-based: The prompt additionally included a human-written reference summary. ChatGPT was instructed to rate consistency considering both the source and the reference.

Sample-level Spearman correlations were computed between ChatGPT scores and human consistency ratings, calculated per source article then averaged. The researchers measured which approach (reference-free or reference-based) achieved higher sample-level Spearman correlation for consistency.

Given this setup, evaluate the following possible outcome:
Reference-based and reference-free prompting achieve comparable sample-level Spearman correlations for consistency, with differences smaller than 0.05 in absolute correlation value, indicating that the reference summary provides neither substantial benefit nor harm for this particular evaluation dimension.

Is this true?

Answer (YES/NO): YES